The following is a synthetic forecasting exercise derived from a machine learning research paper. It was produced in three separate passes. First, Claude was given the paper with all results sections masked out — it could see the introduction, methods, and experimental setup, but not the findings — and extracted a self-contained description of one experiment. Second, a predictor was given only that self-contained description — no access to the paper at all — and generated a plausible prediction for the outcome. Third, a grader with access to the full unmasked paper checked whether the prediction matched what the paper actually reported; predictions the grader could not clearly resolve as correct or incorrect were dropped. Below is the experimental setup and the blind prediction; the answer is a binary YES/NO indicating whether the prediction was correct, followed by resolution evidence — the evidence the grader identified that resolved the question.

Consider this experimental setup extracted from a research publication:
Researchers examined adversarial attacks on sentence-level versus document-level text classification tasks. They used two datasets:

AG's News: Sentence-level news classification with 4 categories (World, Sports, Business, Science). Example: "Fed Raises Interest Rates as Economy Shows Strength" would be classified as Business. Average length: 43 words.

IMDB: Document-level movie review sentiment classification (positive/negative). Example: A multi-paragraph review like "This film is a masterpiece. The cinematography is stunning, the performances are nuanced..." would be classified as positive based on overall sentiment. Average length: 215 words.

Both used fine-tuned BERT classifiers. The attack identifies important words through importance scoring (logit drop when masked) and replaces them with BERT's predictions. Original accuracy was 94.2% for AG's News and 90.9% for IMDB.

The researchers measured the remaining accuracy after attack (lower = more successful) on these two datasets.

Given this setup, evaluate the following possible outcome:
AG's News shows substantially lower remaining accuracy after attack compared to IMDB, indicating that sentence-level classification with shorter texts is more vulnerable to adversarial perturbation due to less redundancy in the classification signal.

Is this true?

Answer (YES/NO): NO